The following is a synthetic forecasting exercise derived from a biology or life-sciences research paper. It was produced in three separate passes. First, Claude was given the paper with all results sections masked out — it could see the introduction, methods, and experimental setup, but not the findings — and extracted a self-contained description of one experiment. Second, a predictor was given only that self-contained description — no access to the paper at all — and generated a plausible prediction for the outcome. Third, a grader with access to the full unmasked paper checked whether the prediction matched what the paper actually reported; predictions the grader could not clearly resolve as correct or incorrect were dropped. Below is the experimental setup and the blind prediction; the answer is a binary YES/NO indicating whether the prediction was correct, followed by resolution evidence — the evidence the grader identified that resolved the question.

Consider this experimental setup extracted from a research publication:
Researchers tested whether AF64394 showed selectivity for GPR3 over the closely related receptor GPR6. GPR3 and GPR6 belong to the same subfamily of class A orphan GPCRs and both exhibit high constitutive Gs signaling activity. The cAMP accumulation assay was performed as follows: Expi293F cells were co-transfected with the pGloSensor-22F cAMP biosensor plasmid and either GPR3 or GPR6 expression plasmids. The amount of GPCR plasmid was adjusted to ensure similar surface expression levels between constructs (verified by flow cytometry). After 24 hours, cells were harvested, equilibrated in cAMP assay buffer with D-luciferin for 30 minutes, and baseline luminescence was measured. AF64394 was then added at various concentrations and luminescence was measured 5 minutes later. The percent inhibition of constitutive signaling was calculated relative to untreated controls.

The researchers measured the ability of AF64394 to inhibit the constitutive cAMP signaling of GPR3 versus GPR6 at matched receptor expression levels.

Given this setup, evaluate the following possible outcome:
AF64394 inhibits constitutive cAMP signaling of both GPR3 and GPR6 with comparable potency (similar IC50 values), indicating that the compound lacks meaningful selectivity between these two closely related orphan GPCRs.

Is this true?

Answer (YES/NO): NO